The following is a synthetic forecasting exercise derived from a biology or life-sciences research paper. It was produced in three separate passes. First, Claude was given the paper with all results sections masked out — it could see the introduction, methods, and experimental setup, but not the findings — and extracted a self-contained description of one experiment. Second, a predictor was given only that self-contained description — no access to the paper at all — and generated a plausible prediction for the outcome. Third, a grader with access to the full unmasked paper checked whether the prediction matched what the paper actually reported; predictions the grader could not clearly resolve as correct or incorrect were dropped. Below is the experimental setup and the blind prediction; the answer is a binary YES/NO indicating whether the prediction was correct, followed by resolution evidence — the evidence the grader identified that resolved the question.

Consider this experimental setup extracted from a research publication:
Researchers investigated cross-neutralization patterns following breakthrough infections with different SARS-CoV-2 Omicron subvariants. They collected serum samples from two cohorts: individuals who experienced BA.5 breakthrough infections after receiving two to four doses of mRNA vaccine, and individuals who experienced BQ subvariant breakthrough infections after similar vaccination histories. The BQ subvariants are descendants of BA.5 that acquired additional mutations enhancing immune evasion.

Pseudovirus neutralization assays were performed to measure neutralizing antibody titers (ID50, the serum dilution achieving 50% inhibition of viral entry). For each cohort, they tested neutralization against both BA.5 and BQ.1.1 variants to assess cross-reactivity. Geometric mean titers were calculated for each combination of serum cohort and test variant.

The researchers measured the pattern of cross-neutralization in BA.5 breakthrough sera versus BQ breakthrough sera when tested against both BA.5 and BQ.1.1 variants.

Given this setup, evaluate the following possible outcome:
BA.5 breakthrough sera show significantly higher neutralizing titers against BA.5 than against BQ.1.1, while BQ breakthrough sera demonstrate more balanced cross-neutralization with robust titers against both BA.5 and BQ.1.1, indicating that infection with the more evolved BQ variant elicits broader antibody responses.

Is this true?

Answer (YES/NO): NO